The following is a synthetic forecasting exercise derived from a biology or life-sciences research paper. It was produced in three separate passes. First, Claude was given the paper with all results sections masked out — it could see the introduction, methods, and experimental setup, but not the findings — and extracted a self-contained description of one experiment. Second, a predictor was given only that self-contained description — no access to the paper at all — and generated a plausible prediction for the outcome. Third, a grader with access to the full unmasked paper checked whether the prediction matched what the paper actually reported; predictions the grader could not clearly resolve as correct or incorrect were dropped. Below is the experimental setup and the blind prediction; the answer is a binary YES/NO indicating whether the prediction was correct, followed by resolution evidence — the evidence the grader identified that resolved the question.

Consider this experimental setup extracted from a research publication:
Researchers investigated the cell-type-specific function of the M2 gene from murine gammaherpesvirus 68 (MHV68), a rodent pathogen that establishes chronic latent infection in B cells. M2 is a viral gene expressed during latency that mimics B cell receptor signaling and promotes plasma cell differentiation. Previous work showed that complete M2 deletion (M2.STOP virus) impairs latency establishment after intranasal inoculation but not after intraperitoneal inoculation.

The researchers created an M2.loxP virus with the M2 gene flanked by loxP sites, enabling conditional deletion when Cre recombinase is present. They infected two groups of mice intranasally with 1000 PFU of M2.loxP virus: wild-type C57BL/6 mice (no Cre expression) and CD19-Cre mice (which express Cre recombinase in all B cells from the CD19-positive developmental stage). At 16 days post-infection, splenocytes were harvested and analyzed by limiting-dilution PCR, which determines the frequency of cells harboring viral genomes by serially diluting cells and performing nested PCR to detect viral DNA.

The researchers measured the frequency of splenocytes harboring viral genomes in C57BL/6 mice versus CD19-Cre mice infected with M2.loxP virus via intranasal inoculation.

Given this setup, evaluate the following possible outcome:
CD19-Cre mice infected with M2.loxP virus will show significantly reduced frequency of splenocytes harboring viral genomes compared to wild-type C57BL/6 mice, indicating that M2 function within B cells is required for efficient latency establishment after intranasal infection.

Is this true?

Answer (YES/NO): YES